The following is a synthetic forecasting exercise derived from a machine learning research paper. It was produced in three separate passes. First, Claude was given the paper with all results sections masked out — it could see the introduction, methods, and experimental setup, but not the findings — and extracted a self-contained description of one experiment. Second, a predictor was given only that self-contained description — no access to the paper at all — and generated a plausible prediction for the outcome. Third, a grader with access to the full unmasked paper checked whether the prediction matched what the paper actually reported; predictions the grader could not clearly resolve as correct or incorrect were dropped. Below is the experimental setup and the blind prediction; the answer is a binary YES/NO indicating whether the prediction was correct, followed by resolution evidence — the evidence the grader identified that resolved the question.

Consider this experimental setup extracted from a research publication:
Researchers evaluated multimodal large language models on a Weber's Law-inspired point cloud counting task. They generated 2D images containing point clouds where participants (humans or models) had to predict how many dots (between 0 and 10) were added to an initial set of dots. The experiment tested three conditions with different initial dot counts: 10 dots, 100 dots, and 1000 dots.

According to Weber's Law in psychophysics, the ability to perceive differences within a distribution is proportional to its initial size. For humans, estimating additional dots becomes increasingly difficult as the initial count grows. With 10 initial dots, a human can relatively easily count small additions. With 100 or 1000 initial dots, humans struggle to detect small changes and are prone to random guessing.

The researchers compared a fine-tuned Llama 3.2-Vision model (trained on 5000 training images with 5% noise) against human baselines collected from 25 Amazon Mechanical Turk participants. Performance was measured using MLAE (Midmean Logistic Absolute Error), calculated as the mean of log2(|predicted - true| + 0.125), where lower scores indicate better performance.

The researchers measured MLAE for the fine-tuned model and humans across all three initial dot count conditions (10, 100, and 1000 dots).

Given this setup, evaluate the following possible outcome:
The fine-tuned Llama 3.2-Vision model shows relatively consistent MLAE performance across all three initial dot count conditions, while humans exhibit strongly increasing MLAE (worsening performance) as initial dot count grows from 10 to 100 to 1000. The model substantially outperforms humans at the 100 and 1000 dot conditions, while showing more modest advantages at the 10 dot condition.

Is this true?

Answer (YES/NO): YES